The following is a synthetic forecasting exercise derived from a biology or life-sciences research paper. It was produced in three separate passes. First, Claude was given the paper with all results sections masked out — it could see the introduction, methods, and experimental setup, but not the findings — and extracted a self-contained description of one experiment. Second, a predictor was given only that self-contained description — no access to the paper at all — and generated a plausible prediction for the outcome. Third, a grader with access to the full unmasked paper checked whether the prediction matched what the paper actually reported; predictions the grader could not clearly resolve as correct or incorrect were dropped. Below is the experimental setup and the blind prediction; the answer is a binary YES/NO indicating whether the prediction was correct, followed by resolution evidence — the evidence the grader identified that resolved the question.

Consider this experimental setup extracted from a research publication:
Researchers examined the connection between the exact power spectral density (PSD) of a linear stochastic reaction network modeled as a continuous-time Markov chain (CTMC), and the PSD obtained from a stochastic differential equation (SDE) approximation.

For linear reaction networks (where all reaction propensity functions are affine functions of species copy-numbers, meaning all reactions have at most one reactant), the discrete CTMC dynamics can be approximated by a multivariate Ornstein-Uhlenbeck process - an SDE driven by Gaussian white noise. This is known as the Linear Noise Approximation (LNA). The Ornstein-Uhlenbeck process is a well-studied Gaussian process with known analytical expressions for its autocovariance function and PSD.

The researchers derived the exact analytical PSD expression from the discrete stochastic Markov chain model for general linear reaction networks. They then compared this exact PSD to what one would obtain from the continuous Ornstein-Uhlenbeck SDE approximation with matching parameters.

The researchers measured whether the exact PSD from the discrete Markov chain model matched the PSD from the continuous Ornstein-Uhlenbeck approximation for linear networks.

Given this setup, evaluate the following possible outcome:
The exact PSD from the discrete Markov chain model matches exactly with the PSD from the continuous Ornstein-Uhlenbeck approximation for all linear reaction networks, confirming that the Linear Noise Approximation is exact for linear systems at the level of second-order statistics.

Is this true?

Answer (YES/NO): YES